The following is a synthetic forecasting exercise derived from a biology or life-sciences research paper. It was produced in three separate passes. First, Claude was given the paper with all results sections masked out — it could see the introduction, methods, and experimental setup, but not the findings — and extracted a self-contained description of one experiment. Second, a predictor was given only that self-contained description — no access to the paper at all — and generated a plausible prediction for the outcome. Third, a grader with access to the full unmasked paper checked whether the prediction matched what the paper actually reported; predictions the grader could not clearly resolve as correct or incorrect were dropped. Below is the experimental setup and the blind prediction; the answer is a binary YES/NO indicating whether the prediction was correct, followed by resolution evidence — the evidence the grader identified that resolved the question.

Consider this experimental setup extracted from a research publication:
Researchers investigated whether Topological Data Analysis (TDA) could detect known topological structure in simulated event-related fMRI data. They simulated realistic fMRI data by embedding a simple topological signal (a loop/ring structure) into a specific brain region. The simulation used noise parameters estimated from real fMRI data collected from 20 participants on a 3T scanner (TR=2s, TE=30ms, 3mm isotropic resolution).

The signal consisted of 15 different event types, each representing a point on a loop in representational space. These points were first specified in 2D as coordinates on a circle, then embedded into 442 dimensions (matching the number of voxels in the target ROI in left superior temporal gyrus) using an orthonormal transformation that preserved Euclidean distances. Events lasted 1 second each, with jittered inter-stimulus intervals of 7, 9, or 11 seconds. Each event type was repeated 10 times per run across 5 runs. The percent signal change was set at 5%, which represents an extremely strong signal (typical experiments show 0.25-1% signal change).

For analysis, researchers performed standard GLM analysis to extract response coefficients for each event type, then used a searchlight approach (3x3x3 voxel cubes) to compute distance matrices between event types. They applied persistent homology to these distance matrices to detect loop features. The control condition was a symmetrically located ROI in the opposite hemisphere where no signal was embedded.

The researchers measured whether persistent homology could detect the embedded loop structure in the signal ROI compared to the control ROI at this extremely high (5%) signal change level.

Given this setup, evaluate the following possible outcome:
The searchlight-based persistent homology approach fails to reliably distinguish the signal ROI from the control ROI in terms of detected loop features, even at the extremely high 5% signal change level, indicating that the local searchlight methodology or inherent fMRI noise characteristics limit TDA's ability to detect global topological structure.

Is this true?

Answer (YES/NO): NO